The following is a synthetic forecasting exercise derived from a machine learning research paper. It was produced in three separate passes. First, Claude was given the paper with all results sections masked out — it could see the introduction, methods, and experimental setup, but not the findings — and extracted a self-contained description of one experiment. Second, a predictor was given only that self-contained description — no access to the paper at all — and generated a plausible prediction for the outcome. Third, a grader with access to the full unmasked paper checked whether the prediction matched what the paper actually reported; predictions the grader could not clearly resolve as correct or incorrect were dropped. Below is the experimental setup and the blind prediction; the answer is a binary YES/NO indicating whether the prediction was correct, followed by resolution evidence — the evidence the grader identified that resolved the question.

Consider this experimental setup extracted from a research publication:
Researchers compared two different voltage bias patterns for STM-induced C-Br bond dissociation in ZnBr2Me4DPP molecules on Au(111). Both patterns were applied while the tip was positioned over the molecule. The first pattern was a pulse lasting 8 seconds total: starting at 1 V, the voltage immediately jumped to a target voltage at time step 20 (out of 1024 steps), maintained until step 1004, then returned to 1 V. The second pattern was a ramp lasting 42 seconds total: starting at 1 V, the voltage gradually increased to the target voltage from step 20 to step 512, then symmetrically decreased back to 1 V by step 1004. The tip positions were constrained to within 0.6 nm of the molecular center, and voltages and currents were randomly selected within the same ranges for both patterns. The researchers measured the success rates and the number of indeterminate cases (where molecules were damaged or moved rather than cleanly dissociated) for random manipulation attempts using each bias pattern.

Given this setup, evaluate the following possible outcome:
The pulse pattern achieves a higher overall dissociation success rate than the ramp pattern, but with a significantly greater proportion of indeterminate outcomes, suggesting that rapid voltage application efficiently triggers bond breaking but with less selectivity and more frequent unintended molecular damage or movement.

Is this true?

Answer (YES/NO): NO